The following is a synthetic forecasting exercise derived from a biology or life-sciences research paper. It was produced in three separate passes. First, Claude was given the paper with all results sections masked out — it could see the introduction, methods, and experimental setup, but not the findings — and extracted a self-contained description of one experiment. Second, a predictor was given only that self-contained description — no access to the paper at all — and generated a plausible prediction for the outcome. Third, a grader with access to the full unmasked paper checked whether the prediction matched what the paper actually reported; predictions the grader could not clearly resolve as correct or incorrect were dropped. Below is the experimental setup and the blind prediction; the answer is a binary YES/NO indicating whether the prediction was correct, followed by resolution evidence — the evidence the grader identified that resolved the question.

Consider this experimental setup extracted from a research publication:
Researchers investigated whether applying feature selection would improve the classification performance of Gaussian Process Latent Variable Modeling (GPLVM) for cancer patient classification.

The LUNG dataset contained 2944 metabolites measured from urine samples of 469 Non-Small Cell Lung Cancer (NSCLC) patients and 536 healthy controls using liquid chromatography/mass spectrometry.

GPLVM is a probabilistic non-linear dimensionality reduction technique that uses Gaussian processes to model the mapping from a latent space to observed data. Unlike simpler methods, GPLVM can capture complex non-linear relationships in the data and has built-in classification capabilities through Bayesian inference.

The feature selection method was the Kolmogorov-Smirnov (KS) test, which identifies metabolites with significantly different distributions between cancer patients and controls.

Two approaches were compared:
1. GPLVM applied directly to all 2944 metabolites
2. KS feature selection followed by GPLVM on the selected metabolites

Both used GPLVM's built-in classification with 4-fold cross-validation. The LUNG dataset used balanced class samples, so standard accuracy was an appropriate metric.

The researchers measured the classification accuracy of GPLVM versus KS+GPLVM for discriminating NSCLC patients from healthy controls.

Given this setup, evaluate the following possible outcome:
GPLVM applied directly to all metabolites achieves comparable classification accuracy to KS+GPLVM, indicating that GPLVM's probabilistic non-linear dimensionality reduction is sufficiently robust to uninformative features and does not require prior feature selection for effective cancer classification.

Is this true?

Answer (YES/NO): NO